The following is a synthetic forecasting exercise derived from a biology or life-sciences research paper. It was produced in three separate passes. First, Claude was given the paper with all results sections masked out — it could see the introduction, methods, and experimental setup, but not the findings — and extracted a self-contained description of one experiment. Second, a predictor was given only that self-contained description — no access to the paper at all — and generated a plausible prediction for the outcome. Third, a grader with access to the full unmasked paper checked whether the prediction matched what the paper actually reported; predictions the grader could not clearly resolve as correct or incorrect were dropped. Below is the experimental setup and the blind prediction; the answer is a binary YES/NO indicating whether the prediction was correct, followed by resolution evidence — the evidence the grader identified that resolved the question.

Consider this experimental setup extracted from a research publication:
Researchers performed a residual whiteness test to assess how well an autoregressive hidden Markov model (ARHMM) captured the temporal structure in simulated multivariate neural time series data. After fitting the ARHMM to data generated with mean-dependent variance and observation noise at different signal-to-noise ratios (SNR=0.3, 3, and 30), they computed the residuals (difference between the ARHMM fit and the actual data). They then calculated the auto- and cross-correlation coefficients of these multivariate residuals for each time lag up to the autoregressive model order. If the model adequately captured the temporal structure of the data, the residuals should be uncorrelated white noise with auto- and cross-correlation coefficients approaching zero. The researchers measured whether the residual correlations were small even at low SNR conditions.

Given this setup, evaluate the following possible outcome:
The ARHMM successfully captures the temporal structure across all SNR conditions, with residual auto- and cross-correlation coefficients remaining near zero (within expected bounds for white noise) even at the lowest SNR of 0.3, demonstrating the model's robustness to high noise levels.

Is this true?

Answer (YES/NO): YES